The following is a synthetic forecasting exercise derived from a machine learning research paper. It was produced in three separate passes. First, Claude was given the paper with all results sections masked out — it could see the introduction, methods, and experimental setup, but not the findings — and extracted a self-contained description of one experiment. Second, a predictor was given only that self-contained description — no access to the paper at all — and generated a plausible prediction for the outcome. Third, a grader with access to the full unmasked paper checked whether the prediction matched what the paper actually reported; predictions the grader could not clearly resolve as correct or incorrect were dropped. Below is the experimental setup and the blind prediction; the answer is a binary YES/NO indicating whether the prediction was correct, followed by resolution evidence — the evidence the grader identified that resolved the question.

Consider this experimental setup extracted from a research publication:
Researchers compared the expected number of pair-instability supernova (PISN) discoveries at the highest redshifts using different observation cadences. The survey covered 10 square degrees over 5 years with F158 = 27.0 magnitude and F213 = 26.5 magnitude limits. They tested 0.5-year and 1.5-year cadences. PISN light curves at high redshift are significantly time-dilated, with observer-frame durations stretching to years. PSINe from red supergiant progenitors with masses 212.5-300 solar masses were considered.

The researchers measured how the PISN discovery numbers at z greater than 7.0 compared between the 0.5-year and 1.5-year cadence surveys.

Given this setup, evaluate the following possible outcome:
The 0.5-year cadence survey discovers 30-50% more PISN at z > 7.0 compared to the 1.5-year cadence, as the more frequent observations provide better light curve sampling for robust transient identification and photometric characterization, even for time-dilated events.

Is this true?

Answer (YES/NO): NO